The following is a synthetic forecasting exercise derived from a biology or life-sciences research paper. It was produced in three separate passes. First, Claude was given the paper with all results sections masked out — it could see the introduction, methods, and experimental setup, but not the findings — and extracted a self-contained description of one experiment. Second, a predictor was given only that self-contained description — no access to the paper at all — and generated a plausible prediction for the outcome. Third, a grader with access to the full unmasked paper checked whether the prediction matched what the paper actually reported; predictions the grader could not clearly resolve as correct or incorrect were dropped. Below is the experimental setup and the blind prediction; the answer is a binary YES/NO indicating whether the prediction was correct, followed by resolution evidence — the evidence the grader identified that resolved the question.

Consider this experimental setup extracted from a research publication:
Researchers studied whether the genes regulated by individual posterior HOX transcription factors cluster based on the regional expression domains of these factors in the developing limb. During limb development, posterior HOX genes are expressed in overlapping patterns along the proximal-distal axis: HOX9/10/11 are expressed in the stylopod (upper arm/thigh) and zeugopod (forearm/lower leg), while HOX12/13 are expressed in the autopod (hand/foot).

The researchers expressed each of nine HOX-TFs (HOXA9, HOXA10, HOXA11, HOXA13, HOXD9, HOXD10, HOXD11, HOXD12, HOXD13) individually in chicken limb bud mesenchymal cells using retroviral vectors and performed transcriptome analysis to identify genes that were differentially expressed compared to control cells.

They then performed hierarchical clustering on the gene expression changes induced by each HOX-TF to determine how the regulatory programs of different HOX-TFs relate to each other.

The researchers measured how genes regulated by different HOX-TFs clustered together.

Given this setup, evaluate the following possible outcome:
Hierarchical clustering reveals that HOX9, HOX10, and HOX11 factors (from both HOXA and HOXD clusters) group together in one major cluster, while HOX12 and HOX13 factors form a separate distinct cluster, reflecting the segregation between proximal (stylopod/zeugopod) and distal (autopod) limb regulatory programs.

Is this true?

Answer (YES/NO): NO